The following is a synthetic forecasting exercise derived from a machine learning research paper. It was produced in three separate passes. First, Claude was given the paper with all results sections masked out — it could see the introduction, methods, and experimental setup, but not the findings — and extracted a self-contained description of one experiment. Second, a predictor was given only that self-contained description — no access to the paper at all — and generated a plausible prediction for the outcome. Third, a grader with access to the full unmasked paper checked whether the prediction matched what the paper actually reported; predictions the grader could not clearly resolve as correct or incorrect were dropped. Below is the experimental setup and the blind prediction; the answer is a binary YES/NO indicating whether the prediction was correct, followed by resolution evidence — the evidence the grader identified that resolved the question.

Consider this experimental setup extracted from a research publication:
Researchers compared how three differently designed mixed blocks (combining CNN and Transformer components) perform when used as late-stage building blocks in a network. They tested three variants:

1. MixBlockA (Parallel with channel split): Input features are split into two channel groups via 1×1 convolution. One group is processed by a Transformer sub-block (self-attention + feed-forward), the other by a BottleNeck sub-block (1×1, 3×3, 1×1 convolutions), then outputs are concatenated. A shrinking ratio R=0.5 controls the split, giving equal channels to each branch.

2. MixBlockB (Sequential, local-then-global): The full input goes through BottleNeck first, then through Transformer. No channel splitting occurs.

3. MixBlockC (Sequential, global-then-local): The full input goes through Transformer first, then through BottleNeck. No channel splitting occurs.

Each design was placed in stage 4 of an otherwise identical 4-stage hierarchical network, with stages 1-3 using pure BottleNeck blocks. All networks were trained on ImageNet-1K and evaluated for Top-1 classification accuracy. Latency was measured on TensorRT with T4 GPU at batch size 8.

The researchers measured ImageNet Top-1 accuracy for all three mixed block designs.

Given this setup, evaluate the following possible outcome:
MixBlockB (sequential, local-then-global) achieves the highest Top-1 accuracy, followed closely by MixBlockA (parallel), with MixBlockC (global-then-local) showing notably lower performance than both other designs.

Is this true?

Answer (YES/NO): NO